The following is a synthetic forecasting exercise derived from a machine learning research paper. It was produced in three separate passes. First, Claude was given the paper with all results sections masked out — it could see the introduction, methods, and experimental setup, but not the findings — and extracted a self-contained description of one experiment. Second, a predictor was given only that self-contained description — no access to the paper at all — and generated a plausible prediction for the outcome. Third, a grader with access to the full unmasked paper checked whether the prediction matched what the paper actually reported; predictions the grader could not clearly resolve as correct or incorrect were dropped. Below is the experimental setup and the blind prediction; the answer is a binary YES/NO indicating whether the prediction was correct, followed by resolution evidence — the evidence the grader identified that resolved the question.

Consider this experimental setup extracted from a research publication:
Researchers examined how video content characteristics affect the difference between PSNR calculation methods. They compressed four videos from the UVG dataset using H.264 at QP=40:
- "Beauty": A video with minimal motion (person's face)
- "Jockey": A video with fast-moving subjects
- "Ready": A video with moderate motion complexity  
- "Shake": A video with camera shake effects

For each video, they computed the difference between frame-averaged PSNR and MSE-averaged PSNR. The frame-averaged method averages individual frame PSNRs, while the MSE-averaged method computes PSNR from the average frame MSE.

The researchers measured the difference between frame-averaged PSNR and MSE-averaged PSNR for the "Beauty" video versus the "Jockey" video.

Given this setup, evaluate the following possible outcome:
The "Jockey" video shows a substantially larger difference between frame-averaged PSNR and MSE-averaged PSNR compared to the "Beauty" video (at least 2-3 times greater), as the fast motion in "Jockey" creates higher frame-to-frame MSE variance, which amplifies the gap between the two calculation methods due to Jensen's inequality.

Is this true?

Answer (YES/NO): YES